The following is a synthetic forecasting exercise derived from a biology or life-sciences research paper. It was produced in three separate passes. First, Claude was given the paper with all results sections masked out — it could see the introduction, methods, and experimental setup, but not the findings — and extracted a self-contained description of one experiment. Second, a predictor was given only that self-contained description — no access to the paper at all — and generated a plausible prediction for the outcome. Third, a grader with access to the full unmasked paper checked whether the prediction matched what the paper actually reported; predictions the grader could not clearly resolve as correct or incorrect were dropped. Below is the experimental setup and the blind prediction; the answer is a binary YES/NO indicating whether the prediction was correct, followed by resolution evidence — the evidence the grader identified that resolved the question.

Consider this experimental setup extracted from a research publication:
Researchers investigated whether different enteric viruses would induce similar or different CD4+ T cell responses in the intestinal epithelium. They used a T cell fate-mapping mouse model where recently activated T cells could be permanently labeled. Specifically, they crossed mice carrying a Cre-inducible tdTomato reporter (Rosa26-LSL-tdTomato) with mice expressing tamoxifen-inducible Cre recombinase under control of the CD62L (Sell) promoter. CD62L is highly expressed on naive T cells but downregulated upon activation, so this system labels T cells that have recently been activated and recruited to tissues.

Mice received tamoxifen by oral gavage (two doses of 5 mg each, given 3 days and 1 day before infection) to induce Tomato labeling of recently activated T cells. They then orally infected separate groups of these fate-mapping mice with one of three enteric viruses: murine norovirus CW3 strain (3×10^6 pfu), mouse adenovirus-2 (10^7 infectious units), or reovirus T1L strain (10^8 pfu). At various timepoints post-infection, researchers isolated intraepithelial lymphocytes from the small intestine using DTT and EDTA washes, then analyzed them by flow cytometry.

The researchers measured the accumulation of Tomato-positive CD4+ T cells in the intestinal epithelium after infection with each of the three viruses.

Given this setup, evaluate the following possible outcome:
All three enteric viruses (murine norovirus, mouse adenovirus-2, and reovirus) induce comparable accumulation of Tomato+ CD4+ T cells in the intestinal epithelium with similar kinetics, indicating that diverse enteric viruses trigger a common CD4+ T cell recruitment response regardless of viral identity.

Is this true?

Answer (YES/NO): NO